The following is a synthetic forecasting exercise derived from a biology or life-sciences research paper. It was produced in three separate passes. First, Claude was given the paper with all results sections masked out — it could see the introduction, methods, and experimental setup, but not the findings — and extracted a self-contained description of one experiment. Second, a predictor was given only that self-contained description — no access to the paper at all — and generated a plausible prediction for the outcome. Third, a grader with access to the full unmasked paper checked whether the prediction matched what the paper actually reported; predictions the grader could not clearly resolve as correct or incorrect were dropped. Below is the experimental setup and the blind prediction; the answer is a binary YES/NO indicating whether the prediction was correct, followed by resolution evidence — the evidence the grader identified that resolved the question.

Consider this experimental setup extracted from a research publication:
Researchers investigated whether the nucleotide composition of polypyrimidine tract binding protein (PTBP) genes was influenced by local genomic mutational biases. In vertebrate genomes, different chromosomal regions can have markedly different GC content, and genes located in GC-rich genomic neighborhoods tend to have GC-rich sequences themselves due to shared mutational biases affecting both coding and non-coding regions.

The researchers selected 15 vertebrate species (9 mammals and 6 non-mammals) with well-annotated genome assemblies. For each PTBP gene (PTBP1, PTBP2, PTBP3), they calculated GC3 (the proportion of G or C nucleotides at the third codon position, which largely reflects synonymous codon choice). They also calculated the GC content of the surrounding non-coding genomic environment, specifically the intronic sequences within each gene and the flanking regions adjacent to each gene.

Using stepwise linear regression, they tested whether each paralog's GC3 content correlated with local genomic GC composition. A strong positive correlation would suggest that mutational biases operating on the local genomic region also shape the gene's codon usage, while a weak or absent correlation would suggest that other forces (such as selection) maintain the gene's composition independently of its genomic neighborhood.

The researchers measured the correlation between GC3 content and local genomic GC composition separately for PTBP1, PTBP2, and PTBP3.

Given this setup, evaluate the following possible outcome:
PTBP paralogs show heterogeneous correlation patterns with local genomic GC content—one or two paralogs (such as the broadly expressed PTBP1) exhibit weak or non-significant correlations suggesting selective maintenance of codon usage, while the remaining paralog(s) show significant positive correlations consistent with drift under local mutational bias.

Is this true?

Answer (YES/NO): NO